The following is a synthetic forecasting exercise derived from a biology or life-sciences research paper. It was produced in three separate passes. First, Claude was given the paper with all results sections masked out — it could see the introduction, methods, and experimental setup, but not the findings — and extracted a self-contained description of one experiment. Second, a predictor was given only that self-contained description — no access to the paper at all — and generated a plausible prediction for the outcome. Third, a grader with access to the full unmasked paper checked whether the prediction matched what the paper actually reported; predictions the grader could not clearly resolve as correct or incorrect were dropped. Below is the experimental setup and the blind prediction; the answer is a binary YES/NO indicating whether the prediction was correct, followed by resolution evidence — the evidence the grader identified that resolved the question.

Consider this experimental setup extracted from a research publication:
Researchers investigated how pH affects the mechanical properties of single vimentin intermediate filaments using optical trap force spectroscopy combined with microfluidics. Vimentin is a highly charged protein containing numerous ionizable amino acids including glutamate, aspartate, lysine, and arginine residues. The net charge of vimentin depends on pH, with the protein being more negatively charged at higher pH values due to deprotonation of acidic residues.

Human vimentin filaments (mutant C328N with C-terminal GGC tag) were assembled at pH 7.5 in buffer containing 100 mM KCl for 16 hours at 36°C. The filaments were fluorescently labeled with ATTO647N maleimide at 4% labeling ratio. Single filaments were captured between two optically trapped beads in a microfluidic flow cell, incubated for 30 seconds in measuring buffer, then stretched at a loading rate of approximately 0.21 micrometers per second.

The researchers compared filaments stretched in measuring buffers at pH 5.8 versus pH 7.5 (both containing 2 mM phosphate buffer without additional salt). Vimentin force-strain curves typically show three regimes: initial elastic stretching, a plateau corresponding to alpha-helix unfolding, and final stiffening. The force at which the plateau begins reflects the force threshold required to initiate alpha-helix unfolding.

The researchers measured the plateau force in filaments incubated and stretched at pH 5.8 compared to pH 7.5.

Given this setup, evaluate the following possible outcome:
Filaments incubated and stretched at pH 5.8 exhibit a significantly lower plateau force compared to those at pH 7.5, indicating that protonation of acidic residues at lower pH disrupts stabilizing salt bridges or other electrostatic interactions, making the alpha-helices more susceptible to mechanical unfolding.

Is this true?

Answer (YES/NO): NO